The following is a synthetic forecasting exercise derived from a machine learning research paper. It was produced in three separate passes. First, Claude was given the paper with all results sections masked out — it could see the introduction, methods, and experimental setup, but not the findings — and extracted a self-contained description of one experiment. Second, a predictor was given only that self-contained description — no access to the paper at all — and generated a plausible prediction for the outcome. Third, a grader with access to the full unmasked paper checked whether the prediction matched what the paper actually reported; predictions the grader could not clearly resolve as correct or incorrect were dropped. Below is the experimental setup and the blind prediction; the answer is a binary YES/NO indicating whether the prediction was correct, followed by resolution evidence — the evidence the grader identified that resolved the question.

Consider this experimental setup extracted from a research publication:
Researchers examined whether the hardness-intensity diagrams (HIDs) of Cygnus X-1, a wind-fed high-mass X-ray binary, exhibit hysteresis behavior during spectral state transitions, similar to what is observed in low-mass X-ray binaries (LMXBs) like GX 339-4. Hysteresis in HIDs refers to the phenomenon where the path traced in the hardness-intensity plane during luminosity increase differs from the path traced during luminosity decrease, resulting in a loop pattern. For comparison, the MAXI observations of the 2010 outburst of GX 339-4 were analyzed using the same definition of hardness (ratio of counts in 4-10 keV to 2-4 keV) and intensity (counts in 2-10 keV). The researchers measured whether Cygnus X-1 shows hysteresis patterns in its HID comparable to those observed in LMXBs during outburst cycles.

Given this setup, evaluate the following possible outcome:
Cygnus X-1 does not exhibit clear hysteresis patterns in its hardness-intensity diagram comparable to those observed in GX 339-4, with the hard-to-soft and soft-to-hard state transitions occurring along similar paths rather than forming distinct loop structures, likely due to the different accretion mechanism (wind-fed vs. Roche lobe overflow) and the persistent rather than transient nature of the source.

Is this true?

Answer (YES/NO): YES